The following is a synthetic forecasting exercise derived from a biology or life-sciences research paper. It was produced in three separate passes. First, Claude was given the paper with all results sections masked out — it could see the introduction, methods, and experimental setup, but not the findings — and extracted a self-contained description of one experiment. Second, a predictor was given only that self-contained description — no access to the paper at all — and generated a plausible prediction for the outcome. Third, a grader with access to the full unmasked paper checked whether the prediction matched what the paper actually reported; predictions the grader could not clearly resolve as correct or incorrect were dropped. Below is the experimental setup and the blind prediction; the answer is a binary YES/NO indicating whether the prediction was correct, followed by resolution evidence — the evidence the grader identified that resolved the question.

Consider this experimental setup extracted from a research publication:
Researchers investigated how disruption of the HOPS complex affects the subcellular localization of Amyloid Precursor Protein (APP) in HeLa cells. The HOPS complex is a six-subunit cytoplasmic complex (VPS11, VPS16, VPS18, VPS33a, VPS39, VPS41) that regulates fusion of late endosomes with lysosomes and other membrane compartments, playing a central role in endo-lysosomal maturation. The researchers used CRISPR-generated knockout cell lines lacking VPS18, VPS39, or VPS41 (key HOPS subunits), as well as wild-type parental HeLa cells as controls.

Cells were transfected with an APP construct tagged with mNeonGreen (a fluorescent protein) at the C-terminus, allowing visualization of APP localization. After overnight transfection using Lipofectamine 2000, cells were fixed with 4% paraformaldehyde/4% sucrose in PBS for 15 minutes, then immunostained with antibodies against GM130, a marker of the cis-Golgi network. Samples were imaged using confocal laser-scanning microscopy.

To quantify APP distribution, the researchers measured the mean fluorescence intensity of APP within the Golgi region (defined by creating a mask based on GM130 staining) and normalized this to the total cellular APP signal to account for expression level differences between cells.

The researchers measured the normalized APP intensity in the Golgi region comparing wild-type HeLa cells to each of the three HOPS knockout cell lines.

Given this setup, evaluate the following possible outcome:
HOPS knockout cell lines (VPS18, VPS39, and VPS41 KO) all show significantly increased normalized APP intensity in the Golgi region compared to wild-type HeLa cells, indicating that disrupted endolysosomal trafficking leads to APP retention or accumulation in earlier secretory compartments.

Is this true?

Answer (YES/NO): NO